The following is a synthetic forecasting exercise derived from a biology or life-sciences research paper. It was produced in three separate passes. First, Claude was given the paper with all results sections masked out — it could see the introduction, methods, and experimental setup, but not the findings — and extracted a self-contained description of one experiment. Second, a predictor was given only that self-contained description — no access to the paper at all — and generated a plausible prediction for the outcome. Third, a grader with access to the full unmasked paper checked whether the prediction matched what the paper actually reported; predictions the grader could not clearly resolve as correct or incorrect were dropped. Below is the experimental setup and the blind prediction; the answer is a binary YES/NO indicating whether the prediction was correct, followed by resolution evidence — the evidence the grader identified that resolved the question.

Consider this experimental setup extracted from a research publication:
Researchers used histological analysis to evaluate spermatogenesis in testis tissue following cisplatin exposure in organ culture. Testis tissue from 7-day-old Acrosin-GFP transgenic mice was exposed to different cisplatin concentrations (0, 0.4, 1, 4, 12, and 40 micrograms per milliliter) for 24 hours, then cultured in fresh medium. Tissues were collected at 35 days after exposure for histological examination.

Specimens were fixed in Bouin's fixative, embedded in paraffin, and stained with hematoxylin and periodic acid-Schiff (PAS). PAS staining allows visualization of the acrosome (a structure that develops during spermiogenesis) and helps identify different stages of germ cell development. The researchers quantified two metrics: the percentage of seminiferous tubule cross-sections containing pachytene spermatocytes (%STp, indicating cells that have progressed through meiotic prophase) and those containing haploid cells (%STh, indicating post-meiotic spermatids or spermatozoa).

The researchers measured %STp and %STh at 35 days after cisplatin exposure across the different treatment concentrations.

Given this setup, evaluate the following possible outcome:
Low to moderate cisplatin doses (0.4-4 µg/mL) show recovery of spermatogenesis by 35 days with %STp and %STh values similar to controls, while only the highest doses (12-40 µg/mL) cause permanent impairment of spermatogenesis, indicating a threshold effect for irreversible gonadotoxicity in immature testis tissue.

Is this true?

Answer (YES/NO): NO